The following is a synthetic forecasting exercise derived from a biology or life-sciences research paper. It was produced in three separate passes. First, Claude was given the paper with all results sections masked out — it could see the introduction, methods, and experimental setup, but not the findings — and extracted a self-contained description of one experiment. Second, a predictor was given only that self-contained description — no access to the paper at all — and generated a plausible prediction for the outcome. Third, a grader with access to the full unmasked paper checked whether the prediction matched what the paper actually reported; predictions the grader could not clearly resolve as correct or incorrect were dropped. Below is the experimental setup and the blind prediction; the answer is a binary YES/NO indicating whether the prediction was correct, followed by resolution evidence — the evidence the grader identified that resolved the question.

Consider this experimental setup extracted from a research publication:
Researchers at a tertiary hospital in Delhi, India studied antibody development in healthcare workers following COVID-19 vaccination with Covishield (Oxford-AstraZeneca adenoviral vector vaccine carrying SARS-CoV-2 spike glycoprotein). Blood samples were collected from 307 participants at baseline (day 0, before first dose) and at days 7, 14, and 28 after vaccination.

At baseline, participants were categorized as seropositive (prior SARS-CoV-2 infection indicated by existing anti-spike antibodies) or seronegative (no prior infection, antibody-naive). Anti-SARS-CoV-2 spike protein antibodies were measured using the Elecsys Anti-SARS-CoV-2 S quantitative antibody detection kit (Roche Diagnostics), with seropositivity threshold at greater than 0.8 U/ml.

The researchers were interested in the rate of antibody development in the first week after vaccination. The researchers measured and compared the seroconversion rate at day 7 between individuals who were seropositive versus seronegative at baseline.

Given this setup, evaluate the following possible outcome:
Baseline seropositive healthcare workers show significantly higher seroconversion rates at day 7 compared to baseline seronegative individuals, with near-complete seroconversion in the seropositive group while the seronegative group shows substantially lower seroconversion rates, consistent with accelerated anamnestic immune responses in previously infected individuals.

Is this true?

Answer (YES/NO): YES